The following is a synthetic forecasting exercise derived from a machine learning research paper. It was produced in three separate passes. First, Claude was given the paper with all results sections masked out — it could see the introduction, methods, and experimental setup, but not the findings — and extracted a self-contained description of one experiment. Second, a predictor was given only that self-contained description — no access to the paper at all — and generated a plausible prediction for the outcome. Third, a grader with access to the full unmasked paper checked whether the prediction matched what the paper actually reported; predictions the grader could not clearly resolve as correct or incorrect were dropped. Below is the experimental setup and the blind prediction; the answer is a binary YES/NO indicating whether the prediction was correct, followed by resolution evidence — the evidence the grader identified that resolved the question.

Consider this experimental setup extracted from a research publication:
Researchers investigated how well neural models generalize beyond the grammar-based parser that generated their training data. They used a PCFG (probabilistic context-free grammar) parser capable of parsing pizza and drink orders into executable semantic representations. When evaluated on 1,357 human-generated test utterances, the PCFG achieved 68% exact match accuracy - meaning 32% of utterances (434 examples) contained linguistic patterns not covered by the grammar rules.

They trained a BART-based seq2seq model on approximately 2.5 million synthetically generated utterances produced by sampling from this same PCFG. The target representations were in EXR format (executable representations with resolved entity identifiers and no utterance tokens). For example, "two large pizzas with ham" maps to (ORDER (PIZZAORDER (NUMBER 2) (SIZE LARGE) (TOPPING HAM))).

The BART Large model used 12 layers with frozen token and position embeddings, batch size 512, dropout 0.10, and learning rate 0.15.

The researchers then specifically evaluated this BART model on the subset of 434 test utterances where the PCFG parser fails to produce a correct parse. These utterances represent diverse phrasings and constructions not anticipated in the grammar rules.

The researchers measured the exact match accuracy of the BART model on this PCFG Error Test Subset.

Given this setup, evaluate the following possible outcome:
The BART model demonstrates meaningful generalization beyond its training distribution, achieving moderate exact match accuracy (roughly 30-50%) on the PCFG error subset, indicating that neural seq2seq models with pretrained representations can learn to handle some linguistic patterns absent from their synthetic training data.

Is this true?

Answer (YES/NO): NO